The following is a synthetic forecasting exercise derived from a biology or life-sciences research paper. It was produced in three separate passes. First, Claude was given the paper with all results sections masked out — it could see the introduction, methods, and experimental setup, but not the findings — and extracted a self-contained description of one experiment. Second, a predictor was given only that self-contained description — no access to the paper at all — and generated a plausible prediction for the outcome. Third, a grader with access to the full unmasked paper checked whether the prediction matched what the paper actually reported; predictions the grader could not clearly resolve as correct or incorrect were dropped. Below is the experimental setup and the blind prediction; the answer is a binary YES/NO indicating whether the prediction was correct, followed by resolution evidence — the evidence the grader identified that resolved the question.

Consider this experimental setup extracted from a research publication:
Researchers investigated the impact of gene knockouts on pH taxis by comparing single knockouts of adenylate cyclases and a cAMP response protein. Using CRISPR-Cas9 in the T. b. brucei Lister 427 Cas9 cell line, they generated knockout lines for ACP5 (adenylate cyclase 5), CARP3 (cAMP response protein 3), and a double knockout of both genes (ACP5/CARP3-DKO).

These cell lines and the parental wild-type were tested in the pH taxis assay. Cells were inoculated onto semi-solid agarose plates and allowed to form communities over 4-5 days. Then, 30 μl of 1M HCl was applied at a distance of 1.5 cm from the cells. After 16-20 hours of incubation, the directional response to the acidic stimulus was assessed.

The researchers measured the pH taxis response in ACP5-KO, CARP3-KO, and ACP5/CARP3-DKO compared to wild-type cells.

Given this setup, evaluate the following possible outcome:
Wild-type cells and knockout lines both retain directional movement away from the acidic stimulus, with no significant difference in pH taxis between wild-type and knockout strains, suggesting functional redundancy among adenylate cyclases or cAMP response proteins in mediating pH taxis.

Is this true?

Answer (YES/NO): NO